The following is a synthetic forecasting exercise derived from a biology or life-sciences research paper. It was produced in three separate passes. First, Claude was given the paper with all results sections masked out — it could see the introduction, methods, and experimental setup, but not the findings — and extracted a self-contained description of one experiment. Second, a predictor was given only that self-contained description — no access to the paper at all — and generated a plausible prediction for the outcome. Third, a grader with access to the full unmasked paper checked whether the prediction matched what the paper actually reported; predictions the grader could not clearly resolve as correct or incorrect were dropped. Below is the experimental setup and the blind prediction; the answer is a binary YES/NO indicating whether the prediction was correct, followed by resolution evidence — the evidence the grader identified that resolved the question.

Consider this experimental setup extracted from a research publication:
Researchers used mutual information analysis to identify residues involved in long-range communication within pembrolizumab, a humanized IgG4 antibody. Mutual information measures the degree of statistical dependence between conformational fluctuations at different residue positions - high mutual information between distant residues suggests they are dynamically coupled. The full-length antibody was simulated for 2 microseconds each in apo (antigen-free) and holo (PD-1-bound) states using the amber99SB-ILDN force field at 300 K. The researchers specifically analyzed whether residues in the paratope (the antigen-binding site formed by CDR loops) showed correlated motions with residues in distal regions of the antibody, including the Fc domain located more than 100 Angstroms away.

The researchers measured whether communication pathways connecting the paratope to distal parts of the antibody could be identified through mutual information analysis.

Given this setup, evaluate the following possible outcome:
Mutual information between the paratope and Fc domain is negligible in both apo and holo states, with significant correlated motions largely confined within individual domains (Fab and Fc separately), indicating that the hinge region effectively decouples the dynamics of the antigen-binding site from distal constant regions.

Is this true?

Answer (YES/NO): NO